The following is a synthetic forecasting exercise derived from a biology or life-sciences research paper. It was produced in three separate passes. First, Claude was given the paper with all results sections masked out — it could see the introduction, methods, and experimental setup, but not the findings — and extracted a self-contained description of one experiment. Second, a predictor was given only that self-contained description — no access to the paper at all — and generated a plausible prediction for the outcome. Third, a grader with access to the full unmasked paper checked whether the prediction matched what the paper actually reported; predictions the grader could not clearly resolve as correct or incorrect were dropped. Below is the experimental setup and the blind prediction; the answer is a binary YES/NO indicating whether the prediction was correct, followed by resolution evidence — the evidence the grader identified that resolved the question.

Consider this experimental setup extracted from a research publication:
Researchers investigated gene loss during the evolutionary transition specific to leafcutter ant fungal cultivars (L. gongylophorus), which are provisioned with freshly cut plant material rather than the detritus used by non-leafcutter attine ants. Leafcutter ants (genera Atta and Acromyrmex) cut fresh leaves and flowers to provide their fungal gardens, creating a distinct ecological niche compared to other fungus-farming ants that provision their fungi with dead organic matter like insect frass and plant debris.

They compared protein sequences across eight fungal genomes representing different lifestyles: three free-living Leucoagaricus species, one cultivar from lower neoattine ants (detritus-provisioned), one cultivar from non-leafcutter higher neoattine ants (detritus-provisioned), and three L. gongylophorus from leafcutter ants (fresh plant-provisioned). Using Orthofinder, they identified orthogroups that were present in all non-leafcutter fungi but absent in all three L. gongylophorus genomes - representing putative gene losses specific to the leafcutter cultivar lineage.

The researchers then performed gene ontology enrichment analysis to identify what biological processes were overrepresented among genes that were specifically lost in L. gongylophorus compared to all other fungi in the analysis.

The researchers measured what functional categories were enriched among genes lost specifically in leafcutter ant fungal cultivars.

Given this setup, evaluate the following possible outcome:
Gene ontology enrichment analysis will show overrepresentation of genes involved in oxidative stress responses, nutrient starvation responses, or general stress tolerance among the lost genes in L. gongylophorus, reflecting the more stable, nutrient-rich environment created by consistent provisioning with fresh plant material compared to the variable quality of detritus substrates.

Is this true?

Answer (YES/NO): NO